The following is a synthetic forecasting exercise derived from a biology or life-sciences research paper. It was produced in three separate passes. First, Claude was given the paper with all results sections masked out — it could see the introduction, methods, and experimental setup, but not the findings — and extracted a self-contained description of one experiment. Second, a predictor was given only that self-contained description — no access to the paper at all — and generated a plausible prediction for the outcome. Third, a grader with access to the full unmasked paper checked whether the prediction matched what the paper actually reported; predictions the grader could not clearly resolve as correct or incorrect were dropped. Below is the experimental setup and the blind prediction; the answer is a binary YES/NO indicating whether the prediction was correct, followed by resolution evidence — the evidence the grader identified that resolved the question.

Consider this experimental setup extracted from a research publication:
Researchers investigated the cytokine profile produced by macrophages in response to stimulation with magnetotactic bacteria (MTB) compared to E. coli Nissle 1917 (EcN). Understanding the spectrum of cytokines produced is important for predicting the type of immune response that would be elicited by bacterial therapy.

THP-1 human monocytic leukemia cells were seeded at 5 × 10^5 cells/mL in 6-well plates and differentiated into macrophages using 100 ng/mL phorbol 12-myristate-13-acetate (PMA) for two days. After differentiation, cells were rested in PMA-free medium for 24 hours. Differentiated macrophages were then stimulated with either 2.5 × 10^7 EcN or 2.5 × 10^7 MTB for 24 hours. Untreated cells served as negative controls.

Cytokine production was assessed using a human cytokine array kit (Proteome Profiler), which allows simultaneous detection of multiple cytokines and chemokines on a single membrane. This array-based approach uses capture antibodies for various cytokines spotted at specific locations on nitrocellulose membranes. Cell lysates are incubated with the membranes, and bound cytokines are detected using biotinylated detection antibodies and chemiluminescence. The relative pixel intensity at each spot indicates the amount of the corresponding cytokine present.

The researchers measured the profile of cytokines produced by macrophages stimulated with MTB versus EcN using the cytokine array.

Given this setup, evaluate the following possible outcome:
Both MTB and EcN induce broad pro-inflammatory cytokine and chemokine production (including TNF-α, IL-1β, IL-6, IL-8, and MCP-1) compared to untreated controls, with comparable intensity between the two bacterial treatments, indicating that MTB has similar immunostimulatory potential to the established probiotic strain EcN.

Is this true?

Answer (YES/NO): NO